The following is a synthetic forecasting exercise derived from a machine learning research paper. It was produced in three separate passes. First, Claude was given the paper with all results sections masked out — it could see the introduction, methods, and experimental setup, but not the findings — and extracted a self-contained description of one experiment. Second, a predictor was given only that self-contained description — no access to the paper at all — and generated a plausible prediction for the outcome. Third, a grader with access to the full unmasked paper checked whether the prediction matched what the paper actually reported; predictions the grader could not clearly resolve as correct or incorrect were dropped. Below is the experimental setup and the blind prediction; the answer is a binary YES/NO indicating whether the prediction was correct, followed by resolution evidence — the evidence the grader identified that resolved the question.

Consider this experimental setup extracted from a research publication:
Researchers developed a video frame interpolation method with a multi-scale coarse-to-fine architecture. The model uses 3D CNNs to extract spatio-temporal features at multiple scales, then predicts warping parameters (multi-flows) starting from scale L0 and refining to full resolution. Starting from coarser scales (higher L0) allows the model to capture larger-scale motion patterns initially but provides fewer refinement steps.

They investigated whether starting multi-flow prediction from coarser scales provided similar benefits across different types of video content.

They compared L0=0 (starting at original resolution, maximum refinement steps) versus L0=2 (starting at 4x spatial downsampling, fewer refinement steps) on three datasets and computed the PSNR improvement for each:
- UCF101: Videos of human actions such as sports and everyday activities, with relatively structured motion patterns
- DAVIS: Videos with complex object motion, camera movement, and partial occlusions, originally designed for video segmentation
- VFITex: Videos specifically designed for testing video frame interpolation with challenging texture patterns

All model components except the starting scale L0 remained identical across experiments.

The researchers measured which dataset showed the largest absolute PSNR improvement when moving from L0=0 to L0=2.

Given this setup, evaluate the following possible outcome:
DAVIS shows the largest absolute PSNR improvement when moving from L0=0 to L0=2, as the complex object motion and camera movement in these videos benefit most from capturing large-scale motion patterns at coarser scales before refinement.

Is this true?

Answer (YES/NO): YES